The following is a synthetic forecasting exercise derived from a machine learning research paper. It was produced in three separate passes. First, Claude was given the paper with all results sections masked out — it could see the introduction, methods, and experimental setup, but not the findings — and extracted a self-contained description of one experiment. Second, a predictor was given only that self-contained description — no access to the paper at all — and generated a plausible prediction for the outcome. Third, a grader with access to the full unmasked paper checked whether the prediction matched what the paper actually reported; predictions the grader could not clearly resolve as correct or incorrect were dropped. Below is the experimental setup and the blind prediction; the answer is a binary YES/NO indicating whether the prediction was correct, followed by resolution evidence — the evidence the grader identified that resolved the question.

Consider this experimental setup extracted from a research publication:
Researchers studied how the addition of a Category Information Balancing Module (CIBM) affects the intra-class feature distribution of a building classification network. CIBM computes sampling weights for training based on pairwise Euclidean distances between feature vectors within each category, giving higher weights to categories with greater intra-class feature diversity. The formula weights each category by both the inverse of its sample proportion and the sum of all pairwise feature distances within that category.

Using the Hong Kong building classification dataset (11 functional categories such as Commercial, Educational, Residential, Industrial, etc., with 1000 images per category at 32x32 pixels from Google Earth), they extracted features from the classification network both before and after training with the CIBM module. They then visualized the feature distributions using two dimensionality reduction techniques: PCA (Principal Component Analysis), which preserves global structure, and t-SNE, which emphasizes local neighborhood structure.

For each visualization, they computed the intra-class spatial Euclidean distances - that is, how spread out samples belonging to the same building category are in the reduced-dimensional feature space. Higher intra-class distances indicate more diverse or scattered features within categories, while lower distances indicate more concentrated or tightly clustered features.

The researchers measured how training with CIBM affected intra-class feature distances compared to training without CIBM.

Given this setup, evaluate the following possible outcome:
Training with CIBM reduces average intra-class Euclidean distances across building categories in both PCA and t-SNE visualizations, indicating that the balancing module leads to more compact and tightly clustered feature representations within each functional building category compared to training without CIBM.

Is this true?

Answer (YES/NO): YES